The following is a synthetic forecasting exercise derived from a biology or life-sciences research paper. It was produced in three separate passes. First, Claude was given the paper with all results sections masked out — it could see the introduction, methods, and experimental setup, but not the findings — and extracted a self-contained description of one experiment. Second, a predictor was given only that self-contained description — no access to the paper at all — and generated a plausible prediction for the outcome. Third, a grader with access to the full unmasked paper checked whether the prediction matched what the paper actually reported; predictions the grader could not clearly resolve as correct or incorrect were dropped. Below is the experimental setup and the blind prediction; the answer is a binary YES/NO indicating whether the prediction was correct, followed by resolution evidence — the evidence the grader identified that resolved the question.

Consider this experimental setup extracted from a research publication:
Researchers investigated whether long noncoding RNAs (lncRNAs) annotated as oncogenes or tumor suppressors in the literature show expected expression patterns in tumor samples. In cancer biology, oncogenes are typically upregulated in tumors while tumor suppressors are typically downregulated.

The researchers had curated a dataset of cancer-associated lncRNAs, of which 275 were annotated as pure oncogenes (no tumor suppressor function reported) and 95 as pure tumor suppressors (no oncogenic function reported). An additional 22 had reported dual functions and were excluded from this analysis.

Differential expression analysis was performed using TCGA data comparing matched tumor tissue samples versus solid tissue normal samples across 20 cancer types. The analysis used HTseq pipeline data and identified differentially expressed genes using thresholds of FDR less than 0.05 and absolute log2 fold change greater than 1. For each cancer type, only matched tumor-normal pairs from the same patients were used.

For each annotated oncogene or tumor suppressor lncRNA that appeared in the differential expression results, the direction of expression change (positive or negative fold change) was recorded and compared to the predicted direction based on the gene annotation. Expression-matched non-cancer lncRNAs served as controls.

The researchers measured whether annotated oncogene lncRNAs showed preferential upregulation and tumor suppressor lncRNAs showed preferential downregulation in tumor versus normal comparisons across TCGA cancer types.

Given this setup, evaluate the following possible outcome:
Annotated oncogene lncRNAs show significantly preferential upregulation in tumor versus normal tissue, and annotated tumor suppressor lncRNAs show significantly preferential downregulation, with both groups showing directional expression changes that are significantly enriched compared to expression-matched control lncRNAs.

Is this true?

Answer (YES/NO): YES